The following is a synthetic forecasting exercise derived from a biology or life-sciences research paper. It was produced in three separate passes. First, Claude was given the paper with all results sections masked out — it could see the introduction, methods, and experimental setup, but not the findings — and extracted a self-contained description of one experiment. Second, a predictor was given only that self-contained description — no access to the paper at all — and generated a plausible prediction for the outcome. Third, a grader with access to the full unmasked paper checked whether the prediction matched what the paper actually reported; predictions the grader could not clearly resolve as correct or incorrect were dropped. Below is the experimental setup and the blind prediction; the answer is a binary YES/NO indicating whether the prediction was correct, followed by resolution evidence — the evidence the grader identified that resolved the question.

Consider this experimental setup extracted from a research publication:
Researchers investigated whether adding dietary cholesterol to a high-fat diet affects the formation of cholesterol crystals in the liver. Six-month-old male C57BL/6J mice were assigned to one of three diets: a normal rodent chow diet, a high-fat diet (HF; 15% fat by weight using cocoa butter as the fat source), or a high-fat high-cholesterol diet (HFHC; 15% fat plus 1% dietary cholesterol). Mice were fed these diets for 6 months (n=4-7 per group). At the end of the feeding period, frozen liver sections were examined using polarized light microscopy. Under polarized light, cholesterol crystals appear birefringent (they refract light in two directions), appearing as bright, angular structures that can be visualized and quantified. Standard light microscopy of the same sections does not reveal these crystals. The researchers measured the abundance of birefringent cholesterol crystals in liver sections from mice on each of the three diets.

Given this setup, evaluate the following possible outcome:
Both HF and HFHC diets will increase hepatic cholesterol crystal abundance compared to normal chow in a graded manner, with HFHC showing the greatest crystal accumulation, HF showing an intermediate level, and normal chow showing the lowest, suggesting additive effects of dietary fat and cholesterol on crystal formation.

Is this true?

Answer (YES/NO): NO